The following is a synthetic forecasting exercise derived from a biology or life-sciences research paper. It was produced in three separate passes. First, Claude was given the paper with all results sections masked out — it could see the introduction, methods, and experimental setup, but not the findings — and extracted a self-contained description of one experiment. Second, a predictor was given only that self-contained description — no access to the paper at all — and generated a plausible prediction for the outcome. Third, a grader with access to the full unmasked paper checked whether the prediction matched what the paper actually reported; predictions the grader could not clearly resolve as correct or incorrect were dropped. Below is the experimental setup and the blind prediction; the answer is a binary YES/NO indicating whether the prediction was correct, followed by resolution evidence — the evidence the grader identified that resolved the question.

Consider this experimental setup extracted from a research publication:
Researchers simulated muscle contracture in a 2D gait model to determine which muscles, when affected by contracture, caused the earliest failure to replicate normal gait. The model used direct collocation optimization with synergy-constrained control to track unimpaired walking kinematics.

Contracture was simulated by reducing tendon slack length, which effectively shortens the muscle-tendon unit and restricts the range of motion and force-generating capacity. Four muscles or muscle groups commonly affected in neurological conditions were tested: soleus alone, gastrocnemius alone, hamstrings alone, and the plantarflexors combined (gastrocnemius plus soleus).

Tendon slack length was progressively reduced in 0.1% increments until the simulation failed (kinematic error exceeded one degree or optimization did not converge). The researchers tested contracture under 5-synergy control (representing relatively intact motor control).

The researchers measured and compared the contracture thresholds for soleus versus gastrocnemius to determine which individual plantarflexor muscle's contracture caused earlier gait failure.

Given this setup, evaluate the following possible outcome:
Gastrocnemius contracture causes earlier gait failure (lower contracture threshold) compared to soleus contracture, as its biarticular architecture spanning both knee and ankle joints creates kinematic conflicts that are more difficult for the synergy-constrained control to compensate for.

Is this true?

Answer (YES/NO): NO